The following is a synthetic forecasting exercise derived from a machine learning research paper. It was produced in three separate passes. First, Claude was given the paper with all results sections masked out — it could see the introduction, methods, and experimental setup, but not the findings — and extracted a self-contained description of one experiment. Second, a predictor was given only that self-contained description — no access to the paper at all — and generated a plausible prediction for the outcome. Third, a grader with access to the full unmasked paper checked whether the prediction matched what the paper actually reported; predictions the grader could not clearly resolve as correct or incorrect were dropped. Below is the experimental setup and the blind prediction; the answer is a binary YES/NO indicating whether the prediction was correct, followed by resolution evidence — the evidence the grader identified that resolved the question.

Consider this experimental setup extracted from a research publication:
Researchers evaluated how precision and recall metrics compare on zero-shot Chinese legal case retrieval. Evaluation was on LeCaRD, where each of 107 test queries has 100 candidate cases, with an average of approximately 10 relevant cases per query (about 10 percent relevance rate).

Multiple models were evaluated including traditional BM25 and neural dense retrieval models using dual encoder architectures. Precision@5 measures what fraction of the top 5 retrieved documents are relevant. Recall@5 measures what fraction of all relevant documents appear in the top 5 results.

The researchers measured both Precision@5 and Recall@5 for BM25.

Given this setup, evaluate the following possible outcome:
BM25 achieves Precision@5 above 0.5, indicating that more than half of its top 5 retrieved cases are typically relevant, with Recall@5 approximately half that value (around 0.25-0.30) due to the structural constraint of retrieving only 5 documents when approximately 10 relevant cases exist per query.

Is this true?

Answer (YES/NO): NO